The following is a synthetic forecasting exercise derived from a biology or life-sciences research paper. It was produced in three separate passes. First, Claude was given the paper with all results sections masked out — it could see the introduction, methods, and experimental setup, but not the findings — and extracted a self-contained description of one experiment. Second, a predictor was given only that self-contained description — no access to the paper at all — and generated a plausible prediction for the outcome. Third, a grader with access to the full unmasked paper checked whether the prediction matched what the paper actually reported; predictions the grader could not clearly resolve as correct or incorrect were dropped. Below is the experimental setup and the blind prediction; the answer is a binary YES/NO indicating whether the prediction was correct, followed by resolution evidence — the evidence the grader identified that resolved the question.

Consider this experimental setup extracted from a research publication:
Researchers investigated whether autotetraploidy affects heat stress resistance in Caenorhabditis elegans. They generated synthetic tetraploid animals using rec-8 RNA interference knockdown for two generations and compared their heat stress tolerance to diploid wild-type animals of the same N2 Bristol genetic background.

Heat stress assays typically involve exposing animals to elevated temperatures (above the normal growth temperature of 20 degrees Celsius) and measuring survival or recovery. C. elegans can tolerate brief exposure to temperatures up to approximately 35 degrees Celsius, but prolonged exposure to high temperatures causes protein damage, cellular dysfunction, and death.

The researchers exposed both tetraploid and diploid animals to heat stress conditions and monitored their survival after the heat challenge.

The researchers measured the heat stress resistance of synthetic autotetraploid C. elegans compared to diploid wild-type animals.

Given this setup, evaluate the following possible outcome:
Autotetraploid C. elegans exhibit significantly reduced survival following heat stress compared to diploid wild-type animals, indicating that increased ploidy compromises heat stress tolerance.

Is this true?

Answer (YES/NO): NO